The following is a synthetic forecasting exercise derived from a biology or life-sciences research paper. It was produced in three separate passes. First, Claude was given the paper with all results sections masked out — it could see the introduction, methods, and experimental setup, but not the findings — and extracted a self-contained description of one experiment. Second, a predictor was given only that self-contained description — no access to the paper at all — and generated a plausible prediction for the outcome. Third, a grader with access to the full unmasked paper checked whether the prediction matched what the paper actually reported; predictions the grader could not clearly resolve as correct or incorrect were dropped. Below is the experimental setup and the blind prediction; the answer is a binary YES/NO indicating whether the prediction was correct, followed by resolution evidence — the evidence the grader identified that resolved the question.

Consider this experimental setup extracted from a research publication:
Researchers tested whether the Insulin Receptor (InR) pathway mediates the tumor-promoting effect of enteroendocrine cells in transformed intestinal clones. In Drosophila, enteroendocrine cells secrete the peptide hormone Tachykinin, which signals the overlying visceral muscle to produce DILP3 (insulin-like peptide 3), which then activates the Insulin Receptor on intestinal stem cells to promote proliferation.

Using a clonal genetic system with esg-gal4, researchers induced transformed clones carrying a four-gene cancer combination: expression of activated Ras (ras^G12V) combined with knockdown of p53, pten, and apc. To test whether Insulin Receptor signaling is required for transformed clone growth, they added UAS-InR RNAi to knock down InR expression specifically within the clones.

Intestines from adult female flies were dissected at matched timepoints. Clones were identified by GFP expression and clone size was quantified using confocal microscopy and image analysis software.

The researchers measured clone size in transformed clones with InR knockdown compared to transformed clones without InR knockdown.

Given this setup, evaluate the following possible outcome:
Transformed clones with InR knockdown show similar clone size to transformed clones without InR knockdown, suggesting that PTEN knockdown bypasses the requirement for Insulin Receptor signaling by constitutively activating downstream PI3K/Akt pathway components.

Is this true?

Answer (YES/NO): YES